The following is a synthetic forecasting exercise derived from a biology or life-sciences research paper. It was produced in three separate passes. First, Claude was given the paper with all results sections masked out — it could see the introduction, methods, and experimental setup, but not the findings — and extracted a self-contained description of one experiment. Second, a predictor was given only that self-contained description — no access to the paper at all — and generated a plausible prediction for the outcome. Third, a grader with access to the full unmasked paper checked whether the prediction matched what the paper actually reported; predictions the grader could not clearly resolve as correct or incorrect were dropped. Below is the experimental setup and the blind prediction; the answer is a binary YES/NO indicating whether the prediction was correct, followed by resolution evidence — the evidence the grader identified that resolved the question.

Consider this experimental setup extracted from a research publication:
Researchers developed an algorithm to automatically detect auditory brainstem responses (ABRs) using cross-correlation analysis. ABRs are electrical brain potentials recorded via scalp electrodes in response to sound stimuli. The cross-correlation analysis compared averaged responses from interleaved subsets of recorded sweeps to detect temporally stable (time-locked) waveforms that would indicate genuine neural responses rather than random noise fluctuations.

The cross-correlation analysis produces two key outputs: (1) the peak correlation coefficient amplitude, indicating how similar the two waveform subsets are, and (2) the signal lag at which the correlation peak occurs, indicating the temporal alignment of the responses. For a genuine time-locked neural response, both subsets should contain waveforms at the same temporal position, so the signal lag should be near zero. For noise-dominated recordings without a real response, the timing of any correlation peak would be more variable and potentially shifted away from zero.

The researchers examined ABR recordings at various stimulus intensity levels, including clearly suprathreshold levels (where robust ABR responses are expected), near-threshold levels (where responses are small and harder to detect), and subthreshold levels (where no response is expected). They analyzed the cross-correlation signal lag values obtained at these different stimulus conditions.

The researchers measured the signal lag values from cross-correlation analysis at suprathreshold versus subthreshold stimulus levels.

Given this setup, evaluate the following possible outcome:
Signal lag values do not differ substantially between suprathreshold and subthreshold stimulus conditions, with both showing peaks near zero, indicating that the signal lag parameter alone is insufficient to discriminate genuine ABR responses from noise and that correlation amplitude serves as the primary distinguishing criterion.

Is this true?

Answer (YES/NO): NO